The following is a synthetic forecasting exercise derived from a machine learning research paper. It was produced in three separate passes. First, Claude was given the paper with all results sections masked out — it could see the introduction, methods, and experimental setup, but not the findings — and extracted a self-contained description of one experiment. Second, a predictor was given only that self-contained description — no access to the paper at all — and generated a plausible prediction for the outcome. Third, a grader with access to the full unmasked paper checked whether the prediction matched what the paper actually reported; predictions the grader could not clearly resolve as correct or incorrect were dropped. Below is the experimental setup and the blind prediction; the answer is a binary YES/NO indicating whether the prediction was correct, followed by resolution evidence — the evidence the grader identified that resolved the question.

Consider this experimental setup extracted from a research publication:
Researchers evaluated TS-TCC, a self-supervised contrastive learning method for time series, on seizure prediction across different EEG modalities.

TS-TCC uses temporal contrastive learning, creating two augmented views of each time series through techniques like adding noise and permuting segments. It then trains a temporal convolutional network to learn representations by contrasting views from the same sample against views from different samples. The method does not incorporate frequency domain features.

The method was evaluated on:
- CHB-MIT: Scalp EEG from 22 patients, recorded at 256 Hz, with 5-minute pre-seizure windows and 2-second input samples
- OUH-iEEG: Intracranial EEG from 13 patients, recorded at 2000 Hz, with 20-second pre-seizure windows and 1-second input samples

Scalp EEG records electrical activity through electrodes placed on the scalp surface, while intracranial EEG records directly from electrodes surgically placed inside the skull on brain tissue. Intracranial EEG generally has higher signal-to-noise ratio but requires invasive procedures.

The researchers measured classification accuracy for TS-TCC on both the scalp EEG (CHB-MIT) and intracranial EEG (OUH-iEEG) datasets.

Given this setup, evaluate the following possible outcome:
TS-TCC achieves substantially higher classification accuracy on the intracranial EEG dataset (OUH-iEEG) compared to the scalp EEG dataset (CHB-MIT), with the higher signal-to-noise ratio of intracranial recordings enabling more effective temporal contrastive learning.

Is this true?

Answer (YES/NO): NO